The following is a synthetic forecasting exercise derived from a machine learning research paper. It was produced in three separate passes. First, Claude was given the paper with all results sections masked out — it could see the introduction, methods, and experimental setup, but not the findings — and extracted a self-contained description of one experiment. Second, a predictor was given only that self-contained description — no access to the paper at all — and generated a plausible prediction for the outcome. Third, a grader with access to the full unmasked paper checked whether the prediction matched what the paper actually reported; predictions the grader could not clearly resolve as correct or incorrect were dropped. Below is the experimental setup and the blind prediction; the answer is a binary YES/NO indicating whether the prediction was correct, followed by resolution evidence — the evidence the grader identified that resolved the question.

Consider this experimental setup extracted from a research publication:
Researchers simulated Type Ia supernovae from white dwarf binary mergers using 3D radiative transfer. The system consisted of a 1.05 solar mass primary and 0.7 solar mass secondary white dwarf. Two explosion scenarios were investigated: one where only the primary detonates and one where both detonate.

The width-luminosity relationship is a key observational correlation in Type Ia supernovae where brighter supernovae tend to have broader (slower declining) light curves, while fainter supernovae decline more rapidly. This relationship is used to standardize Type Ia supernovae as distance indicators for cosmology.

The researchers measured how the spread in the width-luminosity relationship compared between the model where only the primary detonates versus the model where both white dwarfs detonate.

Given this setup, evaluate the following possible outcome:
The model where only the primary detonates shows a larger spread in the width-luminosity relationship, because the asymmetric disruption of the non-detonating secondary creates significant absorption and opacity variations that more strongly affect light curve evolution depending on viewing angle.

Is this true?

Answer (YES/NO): NO